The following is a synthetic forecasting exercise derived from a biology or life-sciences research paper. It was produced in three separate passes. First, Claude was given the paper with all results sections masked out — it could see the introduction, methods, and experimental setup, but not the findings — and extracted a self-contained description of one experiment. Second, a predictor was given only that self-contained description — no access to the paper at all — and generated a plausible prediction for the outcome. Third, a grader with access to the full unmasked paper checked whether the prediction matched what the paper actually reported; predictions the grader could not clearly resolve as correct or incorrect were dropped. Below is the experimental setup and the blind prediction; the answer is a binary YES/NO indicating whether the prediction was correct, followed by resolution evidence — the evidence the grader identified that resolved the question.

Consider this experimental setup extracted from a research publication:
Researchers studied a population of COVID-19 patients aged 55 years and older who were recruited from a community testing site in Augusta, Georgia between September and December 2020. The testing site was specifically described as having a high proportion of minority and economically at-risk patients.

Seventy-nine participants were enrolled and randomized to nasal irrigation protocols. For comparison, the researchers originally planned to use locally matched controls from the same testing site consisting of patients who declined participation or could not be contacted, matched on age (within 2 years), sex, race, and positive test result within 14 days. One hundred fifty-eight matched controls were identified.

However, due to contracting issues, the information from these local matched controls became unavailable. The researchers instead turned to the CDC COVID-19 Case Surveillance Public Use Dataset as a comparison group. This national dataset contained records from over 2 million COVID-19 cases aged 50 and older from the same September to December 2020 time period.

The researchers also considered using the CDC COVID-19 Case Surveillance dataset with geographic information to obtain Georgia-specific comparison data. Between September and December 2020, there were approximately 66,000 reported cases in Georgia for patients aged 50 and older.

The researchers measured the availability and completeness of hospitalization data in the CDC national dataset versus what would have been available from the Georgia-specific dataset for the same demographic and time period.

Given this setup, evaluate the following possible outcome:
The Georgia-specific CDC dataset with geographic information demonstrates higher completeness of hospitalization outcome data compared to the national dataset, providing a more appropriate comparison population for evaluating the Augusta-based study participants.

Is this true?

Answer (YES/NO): NO